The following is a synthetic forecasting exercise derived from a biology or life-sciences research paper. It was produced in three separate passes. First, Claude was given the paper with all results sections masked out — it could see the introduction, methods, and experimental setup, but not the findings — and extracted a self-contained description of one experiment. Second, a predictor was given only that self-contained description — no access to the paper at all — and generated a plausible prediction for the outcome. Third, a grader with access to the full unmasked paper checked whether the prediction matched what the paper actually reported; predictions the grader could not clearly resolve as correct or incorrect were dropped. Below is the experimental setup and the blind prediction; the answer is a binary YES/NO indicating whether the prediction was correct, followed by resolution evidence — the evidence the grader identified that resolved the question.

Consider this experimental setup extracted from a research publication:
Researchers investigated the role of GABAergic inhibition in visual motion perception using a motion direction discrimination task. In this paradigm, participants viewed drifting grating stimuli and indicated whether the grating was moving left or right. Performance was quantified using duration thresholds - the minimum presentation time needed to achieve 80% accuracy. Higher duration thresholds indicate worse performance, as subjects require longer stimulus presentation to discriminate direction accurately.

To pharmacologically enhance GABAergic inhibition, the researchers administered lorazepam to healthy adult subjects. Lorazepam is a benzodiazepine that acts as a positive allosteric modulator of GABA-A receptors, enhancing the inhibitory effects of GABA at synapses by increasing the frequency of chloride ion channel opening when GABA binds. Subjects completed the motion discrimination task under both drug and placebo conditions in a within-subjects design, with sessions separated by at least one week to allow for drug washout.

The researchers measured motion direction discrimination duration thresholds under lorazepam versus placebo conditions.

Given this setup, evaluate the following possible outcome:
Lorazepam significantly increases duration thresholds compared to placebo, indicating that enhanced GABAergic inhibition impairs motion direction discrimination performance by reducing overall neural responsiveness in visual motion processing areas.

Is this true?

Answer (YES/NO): NO